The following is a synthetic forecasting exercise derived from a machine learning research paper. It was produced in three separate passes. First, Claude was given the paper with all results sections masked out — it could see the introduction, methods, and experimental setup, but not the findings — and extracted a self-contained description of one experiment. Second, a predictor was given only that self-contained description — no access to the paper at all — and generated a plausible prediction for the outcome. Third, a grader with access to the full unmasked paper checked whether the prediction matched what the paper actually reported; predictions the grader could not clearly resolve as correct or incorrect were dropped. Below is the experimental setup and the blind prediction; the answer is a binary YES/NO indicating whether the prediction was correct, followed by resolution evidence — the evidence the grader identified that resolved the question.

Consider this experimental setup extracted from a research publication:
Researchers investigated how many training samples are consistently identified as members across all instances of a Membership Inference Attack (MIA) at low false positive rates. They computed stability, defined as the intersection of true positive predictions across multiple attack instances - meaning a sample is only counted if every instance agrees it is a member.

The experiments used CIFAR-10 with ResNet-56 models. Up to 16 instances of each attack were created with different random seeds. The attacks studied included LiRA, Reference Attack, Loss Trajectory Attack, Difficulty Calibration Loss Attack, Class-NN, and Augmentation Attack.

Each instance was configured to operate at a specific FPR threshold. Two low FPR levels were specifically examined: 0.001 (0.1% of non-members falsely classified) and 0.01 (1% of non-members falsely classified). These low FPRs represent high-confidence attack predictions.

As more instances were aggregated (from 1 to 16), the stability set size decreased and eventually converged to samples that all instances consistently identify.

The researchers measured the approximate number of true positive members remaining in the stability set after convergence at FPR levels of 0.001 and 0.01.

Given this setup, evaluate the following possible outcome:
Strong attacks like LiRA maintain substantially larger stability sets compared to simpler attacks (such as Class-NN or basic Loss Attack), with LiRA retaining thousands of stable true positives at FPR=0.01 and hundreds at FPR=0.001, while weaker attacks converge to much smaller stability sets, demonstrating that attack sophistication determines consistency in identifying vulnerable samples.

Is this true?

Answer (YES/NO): NO